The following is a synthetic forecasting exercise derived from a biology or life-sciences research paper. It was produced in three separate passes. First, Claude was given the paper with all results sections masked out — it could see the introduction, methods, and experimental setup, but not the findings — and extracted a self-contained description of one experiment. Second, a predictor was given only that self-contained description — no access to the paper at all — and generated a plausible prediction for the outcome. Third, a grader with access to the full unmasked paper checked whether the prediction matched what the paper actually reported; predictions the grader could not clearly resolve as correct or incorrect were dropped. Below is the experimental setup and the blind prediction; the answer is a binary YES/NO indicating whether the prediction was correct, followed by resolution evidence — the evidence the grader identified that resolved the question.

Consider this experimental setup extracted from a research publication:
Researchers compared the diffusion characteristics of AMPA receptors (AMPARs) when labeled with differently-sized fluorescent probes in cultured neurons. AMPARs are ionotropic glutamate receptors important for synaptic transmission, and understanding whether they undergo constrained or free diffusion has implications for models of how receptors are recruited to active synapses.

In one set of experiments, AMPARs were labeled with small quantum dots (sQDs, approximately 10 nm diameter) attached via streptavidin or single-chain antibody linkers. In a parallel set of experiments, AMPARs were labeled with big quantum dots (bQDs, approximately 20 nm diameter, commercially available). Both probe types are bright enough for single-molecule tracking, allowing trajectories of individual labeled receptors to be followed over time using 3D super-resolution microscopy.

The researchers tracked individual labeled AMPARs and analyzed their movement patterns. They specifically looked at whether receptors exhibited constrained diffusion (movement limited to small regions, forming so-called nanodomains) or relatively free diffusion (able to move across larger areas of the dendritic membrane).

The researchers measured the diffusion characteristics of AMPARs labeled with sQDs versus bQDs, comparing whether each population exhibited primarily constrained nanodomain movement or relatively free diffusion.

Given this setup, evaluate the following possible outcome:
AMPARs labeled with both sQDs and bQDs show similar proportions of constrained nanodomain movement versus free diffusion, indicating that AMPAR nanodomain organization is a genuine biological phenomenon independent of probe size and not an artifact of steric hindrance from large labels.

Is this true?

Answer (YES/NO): NO